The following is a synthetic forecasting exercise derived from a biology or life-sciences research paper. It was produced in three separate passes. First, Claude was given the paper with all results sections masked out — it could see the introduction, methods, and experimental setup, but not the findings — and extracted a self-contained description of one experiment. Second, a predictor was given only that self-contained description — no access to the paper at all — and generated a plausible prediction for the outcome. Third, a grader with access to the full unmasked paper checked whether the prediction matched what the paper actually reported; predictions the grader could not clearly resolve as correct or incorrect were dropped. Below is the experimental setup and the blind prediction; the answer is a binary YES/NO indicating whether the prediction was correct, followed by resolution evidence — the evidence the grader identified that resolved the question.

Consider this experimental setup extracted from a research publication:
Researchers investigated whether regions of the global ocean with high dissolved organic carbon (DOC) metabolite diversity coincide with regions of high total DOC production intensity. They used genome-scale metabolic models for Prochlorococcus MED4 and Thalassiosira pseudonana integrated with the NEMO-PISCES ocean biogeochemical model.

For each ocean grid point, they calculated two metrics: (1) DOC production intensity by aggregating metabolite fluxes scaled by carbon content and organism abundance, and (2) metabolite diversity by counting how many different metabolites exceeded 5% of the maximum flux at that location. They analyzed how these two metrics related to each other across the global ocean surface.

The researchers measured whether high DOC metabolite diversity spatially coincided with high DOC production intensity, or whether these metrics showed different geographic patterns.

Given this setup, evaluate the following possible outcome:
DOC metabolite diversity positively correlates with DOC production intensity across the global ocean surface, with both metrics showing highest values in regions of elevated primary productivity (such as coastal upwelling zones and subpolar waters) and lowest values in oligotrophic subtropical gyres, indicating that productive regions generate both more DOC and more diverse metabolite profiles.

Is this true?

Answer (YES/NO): NO